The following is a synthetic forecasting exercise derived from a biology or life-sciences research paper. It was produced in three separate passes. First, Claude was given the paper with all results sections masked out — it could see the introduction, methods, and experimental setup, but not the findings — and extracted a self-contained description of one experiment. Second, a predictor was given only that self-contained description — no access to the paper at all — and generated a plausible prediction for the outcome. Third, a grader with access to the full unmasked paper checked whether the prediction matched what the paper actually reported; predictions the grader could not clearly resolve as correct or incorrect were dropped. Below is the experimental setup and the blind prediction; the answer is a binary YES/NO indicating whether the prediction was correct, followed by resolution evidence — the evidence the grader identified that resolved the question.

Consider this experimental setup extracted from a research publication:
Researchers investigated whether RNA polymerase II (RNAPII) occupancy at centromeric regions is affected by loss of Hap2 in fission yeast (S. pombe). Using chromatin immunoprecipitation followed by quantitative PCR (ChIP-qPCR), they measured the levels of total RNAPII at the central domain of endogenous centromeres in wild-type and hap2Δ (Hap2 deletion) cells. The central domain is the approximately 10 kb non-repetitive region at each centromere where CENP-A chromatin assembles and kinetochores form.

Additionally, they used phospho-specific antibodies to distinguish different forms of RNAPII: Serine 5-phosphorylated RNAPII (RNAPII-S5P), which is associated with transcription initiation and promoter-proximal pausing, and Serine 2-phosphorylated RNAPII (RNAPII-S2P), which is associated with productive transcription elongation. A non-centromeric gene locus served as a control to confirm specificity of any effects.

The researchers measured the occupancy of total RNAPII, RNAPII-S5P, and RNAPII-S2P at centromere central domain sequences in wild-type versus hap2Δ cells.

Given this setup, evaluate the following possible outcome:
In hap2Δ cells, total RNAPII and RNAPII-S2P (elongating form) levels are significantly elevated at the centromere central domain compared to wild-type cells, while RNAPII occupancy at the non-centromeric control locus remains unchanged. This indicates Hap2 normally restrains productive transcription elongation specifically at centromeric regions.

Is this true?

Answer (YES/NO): NO